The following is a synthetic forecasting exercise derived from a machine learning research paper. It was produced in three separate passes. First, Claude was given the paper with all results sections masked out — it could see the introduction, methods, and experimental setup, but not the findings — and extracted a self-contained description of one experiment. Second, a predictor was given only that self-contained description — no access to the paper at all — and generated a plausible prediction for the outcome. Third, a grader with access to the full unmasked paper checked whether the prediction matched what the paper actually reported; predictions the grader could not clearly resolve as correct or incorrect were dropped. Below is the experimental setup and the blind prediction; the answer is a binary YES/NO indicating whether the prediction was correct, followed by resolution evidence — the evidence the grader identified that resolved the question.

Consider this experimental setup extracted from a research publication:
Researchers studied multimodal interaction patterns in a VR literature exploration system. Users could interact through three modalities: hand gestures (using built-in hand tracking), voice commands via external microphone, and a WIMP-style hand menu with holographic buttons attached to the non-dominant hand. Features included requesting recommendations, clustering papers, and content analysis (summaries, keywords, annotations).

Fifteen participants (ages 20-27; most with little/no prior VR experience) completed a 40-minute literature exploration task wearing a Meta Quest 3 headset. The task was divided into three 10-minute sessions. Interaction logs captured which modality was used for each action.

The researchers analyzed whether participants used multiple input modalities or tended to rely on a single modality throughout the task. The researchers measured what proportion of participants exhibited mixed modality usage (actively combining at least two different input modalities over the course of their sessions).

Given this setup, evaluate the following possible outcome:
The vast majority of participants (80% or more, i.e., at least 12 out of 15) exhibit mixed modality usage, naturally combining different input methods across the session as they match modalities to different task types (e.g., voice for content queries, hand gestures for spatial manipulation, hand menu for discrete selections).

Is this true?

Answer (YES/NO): NO